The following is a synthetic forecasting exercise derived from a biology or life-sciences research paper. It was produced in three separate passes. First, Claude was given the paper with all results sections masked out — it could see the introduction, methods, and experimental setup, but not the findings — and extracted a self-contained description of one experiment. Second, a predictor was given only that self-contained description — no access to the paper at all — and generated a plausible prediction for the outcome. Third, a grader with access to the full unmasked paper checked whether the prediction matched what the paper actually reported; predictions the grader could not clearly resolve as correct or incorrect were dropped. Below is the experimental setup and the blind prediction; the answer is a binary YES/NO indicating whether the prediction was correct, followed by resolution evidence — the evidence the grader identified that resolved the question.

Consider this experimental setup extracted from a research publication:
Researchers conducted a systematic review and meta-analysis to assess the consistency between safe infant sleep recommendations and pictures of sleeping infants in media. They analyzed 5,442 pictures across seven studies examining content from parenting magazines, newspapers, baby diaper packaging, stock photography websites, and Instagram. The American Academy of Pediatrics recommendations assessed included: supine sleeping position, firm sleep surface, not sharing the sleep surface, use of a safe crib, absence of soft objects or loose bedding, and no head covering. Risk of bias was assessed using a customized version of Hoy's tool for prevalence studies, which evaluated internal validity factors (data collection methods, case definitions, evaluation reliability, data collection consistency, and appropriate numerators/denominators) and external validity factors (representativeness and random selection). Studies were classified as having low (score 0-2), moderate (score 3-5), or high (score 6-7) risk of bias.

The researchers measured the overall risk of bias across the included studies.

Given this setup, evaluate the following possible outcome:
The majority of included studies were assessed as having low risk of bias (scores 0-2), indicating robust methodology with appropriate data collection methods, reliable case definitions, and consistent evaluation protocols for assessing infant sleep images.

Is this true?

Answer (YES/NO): YES